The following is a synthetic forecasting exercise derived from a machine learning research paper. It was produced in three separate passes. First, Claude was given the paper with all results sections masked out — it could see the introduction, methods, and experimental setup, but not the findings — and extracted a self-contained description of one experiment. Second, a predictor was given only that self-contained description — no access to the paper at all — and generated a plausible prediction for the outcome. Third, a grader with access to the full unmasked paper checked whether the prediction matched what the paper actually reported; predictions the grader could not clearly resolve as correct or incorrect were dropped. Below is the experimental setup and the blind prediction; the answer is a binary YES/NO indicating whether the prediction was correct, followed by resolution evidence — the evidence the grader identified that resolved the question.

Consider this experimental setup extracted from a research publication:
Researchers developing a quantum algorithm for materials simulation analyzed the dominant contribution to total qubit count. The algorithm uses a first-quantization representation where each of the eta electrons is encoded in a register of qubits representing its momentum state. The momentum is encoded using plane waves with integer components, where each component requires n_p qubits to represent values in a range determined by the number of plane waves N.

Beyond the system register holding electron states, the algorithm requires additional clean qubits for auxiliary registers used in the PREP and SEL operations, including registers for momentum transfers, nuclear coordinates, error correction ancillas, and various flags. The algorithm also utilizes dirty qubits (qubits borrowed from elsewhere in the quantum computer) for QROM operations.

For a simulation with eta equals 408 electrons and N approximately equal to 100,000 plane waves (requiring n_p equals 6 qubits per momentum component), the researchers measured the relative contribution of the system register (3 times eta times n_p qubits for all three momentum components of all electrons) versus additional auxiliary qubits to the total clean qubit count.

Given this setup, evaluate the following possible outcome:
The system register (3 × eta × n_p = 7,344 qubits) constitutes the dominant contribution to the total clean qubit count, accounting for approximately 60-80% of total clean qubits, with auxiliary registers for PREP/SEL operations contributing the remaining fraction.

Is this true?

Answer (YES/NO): YES